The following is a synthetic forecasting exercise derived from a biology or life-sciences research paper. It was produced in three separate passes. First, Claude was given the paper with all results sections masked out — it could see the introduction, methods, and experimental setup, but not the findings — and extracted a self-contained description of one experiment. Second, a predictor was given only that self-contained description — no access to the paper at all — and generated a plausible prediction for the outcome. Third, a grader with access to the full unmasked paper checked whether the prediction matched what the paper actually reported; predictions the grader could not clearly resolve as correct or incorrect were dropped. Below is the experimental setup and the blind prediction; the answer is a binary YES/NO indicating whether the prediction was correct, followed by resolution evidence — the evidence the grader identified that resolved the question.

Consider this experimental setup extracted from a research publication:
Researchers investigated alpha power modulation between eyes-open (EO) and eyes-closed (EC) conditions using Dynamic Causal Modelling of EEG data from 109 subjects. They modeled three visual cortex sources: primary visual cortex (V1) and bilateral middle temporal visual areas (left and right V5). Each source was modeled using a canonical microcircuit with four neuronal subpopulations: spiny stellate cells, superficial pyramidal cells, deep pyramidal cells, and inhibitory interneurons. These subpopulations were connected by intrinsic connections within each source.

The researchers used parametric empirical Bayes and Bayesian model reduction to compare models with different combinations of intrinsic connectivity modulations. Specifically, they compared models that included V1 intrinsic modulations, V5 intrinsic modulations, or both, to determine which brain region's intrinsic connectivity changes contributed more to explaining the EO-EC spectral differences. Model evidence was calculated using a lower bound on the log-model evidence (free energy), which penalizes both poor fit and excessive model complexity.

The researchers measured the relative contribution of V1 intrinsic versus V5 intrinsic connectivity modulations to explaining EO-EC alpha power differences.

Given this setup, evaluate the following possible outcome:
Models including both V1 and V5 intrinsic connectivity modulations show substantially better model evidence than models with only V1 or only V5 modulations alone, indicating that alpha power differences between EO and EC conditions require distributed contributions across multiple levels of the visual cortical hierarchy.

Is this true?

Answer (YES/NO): YES